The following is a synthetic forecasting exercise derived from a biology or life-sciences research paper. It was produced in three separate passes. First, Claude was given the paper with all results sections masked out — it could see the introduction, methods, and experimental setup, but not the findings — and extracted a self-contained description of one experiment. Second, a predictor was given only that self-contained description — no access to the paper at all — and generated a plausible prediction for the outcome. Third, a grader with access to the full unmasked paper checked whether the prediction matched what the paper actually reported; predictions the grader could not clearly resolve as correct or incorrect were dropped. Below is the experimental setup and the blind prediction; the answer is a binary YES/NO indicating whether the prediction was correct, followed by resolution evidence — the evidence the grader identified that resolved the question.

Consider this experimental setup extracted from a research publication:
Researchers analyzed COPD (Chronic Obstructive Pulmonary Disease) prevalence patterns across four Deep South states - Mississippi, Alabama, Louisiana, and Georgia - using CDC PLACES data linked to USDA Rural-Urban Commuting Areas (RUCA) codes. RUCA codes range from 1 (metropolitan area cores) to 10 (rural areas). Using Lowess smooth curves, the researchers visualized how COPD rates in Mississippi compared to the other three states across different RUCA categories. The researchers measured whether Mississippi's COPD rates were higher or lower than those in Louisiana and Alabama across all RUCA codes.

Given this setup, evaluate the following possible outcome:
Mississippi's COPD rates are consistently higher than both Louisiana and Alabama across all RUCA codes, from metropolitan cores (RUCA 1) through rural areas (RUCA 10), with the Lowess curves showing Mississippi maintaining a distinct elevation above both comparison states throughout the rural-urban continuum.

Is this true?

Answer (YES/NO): NO